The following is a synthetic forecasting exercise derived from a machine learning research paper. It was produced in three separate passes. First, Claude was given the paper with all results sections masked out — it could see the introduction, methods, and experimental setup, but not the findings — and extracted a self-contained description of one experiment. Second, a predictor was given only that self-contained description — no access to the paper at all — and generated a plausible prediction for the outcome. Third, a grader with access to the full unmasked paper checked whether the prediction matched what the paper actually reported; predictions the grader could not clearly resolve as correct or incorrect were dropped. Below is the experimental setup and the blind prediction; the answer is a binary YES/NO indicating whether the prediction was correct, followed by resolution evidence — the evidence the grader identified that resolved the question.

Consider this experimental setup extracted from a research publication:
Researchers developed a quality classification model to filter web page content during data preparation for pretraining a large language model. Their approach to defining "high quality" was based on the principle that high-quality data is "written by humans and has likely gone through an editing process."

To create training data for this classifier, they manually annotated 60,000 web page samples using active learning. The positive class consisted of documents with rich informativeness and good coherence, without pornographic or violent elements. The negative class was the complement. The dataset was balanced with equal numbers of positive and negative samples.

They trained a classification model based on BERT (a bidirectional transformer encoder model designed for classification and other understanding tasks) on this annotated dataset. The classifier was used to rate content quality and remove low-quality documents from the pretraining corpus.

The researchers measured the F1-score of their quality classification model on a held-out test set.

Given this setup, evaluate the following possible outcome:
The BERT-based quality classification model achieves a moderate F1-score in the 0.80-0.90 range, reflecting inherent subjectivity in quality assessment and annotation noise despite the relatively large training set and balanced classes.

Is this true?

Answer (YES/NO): YES